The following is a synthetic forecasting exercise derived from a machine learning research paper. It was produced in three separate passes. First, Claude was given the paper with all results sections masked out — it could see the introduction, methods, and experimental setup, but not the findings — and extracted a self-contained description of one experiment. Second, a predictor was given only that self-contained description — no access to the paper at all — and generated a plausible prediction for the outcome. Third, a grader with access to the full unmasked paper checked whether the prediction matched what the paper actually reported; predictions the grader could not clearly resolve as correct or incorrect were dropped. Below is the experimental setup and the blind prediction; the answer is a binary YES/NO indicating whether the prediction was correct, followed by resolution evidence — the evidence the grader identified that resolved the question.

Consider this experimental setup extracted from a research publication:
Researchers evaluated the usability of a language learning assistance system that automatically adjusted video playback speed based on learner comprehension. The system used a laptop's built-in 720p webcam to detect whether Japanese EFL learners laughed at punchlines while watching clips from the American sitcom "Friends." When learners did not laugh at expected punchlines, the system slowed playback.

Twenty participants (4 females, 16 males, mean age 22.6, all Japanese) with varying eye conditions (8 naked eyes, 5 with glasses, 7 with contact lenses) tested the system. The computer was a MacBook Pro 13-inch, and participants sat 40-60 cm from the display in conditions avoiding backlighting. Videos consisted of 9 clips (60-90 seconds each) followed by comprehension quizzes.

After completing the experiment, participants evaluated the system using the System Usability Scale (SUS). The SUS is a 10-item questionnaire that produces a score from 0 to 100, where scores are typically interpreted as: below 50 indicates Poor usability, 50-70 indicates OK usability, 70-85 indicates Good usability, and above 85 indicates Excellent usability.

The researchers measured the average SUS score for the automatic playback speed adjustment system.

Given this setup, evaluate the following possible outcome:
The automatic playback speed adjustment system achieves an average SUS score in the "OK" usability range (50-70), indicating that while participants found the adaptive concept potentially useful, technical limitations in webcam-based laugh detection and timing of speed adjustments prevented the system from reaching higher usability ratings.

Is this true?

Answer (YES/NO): NO